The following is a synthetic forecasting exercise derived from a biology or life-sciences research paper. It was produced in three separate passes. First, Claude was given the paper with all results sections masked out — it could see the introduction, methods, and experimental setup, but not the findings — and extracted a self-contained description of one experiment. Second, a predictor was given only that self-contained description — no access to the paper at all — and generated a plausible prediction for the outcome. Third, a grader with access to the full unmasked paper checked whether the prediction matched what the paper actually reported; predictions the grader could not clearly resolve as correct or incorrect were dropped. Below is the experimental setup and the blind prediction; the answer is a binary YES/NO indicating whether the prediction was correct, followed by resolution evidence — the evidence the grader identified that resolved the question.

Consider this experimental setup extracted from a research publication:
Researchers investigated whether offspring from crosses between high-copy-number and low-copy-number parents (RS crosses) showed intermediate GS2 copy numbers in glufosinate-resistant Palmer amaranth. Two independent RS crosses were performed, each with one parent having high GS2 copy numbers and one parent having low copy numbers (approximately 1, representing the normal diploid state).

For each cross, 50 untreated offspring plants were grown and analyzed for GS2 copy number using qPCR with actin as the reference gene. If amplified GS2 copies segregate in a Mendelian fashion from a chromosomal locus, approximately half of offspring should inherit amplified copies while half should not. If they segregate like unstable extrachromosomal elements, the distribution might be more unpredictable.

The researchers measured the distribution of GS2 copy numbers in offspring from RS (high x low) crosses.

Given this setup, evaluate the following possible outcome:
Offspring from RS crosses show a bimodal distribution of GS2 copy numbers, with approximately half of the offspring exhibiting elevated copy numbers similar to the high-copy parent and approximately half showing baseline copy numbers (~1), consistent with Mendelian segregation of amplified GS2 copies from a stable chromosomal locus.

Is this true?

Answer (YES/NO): NO